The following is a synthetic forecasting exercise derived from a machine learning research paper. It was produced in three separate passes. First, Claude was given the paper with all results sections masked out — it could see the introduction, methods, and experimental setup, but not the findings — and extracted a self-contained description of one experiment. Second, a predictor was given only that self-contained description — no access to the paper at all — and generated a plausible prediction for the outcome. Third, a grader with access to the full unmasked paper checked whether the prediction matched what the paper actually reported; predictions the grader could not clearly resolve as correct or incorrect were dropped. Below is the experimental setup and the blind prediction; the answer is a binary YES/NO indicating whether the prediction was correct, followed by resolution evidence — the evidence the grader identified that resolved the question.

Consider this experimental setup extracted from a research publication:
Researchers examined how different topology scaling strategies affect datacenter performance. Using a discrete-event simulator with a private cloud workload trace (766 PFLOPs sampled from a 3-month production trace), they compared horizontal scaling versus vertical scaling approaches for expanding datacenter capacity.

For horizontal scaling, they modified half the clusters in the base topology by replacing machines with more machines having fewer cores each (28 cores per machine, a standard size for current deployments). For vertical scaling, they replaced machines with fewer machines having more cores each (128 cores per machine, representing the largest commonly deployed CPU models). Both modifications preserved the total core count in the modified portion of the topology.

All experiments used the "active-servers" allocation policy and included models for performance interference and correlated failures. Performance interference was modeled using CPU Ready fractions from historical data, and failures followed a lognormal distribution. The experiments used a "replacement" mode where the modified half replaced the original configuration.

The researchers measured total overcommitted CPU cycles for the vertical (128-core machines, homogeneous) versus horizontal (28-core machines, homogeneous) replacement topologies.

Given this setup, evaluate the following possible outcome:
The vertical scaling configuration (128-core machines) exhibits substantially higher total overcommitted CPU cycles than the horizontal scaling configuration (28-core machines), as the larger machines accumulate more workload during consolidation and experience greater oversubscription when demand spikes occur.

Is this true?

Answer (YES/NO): YES